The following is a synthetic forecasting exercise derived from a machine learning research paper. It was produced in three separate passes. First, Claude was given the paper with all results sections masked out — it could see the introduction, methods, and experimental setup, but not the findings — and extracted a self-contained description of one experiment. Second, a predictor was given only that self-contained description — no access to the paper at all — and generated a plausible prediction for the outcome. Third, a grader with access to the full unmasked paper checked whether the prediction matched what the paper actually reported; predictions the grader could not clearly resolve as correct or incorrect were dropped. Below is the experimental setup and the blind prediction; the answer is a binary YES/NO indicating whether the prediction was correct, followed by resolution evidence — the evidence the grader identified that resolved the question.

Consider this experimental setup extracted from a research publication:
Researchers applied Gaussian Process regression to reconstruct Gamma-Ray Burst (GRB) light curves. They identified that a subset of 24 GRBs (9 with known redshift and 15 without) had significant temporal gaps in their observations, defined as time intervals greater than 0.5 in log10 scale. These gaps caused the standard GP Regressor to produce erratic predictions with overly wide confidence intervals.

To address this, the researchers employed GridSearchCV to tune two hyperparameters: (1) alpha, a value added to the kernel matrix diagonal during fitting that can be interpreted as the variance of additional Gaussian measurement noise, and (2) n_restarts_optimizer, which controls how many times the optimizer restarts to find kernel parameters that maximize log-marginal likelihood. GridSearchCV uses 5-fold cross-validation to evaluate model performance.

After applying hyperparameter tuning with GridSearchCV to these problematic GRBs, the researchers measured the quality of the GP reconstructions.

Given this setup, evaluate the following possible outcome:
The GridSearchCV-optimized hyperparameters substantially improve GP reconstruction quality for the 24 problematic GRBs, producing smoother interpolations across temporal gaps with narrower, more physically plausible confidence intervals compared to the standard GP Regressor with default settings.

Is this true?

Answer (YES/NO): YES